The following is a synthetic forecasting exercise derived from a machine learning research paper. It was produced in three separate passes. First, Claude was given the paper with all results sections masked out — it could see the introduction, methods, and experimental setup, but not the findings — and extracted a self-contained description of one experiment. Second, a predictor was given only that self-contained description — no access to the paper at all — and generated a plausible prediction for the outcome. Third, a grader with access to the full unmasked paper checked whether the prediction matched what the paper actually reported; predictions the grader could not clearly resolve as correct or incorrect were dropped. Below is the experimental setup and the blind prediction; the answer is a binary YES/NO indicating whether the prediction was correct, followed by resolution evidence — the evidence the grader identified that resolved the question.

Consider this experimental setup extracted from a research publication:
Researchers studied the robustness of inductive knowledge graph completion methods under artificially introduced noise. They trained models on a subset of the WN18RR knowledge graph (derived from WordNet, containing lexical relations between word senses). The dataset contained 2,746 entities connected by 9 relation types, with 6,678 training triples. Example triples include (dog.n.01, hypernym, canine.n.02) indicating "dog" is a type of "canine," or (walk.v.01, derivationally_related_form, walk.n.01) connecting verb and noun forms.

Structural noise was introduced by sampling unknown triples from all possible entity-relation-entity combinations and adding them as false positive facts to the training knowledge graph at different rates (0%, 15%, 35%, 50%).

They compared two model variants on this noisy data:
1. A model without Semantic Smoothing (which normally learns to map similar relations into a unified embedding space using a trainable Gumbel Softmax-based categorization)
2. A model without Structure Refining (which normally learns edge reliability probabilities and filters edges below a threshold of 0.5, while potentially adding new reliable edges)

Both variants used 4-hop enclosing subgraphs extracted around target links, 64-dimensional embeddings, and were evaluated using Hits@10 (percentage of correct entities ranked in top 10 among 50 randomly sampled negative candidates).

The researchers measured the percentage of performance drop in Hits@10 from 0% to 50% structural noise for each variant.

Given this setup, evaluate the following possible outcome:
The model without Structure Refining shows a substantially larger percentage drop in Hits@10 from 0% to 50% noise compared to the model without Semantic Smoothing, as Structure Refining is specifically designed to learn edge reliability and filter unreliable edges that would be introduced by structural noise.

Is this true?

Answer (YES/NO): YES